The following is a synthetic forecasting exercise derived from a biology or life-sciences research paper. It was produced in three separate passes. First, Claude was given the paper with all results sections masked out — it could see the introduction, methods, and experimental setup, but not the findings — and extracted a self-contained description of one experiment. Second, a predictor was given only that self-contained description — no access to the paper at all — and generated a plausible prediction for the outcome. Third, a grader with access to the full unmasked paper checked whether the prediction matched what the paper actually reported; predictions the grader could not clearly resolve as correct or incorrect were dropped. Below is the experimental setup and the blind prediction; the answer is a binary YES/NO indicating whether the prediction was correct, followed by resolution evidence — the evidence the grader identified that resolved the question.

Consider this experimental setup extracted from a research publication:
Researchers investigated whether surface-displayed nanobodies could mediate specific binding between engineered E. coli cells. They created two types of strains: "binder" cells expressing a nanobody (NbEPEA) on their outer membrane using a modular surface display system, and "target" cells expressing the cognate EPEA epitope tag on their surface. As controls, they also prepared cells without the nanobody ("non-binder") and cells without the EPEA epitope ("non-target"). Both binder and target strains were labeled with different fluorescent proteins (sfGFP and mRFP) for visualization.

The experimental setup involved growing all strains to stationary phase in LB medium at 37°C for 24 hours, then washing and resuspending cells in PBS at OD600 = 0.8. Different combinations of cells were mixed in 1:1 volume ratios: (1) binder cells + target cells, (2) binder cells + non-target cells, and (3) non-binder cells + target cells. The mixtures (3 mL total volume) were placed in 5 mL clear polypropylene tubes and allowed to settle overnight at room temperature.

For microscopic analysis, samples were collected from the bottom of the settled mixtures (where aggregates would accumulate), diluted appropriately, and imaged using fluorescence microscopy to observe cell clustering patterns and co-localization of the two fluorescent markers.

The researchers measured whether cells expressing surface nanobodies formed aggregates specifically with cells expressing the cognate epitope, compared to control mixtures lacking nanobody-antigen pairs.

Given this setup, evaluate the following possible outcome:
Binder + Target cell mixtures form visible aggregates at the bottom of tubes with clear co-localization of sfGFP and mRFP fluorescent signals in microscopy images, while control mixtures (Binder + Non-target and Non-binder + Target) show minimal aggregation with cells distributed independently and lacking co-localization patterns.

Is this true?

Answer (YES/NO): YES